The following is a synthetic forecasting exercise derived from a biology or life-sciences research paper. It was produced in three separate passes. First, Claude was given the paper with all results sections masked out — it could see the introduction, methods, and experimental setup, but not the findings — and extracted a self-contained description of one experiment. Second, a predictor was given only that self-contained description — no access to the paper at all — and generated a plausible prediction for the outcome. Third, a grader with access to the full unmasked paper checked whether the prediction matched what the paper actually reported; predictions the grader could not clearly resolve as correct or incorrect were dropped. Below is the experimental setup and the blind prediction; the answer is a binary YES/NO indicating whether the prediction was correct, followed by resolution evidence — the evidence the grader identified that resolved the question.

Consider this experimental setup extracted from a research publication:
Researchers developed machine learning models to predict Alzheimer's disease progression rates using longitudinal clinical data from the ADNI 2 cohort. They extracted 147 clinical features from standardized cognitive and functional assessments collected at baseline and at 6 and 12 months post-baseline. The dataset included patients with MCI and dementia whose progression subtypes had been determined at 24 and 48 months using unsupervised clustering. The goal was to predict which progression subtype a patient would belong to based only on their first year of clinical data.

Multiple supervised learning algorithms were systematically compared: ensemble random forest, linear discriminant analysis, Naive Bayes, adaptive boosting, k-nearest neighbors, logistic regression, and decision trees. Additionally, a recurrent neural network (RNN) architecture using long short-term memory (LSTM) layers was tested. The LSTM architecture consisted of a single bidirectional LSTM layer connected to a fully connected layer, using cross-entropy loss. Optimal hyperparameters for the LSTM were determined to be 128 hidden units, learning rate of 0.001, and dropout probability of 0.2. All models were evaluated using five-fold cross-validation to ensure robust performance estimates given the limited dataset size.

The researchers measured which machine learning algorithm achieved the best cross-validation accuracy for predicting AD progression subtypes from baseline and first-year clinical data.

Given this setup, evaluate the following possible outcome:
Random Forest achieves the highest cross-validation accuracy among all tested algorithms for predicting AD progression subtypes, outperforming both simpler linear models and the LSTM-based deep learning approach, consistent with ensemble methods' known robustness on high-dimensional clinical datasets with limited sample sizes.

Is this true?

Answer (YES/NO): YES